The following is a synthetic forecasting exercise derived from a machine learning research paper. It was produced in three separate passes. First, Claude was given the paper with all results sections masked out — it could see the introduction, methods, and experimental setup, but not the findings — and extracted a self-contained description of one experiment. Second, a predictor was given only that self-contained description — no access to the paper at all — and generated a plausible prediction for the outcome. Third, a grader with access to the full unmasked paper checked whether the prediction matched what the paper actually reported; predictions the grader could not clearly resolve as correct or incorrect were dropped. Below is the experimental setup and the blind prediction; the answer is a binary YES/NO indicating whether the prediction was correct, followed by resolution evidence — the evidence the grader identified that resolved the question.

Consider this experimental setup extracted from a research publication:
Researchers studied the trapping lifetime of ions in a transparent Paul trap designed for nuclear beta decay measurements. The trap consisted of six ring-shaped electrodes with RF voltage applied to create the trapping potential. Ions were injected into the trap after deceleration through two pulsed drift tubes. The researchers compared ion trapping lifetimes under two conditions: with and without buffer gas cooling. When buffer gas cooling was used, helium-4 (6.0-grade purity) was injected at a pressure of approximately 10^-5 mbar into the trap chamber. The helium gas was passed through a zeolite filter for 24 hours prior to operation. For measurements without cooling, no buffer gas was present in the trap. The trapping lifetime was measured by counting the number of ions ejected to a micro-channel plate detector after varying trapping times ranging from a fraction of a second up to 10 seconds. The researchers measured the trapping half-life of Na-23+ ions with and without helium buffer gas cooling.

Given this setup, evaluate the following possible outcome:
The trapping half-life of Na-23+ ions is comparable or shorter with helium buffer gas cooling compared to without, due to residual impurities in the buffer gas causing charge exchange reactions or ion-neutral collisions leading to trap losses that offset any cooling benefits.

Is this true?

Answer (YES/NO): NO